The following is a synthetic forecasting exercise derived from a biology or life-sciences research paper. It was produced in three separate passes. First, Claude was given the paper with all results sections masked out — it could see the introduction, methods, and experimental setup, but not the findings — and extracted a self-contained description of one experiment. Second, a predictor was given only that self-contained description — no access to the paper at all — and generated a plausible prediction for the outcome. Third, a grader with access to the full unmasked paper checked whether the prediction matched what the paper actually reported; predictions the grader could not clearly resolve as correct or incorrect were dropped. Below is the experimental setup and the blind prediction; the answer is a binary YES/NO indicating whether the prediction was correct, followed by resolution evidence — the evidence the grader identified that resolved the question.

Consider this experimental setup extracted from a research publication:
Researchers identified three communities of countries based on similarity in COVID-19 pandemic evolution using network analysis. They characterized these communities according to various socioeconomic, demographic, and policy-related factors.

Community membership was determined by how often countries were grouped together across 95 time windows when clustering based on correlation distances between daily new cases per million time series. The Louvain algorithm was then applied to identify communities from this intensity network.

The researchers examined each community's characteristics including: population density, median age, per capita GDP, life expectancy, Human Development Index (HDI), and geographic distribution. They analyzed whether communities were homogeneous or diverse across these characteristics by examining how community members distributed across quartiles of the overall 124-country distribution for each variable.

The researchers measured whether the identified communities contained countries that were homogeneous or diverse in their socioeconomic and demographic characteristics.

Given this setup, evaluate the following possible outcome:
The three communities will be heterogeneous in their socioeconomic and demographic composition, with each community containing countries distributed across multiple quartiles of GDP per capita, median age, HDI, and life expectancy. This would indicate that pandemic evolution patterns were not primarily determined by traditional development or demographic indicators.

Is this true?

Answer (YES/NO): YES